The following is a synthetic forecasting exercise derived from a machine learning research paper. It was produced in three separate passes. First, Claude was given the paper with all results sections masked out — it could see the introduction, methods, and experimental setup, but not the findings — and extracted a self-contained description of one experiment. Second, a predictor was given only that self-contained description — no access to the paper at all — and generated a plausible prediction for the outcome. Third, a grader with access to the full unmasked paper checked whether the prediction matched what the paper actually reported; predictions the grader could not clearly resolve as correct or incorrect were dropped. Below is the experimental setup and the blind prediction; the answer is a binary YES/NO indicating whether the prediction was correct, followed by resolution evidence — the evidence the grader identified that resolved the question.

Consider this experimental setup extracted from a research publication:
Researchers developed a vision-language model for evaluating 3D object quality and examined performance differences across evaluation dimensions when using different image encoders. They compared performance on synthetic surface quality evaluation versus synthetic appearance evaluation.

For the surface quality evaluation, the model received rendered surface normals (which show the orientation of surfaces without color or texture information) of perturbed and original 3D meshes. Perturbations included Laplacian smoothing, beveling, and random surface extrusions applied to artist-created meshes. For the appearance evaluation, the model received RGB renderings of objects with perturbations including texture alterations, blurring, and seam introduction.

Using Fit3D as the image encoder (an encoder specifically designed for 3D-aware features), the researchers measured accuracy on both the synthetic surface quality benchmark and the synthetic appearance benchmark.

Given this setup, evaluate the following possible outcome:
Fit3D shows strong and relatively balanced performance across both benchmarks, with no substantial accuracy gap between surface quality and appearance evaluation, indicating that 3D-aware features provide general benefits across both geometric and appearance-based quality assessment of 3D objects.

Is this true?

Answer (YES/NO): NO